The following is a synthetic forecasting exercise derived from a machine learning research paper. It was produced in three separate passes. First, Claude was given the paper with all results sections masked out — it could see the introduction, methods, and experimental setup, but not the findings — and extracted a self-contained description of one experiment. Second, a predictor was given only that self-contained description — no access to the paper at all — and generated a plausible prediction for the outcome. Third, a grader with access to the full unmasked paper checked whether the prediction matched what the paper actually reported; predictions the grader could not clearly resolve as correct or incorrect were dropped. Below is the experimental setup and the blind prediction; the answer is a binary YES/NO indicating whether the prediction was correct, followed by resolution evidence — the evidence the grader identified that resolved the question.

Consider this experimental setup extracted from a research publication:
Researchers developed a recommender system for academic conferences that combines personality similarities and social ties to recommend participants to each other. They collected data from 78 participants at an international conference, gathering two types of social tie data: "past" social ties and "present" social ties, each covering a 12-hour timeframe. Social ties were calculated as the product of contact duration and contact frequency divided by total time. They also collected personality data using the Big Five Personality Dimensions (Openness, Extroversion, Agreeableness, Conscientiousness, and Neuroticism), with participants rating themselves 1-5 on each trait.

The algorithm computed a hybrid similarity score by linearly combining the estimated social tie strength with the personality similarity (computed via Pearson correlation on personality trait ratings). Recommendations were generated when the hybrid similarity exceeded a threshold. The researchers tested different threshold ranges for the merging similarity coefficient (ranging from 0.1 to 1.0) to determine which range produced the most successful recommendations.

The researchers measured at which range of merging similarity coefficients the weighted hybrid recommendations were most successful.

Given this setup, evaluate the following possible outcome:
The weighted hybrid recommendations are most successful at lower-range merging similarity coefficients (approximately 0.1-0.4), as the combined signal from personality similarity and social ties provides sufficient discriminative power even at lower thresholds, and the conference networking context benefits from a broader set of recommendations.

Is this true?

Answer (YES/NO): NO